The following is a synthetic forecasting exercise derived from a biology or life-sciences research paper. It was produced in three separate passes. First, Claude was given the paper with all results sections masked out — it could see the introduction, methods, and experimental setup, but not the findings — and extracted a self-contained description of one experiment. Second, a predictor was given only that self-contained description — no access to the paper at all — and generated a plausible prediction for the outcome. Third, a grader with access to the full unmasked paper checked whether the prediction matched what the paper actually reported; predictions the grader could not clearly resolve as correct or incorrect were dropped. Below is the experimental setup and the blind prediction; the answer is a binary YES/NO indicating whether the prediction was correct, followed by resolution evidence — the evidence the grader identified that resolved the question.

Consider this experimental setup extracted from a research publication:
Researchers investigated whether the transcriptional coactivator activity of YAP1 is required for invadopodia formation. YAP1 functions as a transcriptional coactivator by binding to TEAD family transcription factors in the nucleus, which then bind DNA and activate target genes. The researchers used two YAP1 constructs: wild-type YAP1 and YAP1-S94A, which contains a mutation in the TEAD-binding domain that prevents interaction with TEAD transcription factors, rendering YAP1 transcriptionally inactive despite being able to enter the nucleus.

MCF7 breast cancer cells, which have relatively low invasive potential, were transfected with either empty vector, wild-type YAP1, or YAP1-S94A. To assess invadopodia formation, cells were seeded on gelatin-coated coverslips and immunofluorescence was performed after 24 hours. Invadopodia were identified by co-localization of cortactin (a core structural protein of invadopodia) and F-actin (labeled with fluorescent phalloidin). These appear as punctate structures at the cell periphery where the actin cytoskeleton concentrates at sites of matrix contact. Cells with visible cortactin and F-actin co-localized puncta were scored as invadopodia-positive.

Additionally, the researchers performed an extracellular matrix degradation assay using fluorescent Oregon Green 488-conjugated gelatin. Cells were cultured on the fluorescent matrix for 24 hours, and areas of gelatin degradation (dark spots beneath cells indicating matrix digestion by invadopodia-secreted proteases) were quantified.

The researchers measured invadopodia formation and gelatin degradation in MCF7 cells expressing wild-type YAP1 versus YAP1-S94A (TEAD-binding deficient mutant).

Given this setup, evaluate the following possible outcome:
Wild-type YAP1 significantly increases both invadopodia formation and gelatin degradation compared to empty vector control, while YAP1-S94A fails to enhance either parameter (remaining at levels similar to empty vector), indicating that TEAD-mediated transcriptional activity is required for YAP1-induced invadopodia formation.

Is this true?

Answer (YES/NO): YES